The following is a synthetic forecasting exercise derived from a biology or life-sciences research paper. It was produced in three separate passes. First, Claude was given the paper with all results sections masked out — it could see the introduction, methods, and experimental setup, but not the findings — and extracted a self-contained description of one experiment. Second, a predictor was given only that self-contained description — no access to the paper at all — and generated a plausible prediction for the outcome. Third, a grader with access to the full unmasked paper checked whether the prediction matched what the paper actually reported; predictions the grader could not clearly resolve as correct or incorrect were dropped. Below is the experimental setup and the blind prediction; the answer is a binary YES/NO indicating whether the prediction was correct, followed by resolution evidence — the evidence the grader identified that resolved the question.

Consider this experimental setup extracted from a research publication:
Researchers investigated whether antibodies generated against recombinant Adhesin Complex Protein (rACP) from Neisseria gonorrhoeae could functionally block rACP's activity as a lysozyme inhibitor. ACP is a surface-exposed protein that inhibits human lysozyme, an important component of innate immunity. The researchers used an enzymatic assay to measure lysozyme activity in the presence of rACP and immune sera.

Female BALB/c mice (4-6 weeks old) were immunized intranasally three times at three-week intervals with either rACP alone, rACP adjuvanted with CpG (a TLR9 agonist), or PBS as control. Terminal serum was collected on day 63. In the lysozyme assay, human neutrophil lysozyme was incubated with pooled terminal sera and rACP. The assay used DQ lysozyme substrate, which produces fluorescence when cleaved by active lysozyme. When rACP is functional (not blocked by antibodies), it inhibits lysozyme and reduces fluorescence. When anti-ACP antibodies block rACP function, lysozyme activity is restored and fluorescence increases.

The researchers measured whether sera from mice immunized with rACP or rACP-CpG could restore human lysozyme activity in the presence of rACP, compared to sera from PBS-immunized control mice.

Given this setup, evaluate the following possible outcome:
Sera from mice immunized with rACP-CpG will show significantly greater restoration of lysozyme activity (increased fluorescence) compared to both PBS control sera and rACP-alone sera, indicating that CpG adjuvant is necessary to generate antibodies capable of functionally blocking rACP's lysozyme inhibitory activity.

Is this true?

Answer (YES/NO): NO